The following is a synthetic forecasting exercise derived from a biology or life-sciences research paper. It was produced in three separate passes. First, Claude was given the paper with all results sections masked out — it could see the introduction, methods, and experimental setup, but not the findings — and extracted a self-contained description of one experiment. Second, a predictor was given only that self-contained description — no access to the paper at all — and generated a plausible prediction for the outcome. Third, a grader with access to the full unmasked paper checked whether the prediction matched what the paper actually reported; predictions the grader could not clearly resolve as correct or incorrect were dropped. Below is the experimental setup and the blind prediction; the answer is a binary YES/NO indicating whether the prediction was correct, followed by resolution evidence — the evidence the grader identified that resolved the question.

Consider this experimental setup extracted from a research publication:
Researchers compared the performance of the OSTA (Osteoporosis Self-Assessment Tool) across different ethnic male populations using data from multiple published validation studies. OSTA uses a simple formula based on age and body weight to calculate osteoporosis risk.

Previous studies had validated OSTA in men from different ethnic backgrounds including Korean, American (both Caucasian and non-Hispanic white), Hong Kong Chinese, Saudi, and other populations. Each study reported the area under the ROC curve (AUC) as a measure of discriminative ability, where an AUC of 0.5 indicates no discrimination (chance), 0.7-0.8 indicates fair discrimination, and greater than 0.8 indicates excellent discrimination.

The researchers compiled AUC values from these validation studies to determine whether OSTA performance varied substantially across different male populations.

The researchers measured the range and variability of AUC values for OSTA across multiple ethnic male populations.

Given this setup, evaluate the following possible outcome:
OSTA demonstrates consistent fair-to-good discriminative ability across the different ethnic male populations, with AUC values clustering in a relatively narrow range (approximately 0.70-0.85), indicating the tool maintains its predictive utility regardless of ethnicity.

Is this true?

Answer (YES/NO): NO